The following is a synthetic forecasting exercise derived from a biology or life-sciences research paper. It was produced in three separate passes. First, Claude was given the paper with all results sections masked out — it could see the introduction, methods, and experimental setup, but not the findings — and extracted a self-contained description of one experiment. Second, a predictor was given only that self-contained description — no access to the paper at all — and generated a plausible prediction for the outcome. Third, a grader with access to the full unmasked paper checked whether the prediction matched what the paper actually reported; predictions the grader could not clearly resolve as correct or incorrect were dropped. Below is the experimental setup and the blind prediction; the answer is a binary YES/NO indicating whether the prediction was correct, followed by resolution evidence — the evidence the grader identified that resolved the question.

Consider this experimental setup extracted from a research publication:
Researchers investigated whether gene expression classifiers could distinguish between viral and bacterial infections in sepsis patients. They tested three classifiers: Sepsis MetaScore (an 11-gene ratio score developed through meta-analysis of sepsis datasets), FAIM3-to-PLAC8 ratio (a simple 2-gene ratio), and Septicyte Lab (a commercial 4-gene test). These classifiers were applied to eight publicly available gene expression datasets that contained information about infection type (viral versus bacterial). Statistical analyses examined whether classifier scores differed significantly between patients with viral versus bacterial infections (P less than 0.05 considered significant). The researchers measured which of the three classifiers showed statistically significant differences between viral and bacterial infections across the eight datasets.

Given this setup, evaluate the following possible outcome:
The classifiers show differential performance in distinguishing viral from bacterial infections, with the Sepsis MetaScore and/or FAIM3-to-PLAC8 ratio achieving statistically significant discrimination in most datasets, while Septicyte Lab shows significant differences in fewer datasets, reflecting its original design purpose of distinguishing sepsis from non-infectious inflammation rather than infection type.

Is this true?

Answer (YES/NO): YES